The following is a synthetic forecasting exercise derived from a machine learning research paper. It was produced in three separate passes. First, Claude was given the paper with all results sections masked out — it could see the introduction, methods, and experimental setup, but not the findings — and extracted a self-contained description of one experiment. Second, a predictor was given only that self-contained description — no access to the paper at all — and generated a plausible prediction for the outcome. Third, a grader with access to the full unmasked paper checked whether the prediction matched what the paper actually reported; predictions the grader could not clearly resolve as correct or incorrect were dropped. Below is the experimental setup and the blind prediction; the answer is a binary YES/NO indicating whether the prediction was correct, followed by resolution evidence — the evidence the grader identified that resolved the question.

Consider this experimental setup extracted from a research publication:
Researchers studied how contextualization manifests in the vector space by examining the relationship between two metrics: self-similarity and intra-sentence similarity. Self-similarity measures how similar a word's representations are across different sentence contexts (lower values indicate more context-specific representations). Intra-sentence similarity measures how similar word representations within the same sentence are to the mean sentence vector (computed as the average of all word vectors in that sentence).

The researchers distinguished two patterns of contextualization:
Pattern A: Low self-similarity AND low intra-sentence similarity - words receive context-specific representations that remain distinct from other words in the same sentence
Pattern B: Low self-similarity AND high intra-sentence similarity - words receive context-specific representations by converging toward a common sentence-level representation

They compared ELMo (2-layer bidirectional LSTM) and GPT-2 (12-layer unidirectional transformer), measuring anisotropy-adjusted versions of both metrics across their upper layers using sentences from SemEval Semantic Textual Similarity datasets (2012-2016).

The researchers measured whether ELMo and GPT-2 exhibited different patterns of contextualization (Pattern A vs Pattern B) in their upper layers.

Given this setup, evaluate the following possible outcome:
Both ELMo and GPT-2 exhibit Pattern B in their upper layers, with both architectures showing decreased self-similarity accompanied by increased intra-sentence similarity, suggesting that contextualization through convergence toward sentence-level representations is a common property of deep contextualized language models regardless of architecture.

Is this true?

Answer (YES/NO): NO